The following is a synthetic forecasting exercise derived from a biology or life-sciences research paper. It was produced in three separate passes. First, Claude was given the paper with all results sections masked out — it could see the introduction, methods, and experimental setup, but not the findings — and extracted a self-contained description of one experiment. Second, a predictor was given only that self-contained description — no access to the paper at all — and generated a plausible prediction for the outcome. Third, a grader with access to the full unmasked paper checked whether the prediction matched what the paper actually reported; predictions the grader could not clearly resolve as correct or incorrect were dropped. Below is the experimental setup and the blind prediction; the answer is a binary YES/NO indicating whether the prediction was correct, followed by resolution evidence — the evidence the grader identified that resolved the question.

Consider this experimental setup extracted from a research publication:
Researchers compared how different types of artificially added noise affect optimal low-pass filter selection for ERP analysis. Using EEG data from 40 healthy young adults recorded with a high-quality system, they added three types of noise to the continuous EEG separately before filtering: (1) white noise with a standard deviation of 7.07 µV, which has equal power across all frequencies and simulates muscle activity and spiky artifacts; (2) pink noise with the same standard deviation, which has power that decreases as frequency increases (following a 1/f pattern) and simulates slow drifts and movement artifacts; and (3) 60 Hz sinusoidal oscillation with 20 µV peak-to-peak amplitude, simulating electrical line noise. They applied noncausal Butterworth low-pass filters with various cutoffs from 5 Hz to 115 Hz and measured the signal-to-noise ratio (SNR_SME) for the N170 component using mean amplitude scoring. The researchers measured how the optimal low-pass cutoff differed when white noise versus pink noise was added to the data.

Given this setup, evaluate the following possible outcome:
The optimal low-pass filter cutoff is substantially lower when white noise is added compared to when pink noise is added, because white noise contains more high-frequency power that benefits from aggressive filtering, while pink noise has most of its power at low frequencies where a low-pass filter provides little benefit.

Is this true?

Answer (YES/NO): NO